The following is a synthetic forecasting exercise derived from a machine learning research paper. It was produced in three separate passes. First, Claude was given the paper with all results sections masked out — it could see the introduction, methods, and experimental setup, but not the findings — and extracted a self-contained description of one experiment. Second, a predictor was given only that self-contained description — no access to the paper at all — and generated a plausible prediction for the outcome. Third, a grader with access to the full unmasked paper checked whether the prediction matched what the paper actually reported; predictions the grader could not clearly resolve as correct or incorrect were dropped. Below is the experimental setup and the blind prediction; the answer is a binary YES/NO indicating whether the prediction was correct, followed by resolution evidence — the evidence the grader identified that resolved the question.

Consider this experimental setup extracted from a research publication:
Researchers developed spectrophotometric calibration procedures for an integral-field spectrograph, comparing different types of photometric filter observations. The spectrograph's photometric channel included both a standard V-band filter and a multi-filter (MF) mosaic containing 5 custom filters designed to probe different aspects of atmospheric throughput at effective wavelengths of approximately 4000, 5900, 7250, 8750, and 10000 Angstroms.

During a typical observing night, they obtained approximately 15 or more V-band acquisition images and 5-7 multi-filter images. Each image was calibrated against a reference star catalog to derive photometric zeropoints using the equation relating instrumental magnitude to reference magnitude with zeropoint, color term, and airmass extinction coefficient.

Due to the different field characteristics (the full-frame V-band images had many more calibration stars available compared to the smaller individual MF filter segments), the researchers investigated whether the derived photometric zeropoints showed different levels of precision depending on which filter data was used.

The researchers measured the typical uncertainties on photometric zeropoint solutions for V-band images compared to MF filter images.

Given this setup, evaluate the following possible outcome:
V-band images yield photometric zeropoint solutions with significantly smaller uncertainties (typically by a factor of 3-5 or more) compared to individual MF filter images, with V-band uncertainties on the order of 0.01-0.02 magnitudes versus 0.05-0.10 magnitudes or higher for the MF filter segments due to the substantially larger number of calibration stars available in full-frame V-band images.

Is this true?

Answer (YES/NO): NO